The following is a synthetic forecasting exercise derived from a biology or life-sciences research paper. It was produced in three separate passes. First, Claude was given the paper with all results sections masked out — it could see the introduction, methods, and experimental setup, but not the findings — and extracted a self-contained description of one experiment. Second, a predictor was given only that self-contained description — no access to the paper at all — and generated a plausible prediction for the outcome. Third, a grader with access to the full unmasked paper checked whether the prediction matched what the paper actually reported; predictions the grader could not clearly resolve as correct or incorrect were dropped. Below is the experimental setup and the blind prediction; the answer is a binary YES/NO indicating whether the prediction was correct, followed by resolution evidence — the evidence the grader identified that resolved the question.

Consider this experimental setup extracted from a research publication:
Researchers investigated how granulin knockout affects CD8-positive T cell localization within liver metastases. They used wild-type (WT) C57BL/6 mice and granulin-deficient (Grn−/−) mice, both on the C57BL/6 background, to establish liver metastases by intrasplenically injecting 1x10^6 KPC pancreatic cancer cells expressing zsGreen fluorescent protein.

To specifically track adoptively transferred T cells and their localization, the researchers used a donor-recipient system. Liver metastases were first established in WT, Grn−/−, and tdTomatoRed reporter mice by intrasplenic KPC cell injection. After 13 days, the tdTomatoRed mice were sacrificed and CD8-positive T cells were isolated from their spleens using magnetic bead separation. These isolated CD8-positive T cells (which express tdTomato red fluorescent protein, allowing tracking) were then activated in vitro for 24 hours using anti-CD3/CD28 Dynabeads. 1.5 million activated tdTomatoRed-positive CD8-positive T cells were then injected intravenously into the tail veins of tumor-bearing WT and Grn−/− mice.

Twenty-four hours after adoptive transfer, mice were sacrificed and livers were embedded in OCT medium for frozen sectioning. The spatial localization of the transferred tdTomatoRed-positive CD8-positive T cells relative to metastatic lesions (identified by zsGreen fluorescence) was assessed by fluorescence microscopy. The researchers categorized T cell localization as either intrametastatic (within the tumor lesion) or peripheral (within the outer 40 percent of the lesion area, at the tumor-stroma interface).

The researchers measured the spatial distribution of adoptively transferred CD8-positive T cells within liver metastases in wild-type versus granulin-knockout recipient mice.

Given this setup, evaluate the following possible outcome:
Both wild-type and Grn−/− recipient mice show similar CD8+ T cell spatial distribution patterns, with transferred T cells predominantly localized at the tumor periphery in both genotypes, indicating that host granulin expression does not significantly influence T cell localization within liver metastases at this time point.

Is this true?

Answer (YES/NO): NO